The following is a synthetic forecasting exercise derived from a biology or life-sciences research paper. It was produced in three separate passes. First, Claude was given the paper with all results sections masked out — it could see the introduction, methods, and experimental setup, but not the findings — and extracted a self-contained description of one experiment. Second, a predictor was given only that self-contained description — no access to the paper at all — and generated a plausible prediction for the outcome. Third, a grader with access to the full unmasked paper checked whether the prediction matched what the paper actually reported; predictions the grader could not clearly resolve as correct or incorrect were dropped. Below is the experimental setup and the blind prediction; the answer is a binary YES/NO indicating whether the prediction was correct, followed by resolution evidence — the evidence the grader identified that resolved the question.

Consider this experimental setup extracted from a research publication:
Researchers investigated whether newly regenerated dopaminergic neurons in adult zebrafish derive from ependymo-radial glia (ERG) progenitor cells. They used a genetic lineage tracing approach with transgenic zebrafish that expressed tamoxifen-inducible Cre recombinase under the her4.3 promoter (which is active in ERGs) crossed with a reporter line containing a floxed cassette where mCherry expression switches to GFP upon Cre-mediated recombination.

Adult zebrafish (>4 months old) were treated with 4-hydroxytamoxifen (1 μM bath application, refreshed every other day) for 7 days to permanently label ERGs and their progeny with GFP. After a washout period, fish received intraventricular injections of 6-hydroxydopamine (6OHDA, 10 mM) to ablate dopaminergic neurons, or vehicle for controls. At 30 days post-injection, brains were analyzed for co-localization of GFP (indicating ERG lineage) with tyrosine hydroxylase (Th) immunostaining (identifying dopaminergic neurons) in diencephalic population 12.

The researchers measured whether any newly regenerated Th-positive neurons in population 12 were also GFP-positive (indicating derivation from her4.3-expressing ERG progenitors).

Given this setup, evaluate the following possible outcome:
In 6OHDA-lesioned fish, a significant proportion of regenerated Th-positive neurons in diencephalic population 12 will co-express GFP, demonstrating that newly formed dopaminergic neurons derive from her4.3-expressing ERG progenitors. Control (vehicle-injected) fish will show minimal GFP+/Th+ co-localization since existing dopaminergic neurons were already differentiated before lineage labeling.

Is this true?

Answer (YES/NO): NO